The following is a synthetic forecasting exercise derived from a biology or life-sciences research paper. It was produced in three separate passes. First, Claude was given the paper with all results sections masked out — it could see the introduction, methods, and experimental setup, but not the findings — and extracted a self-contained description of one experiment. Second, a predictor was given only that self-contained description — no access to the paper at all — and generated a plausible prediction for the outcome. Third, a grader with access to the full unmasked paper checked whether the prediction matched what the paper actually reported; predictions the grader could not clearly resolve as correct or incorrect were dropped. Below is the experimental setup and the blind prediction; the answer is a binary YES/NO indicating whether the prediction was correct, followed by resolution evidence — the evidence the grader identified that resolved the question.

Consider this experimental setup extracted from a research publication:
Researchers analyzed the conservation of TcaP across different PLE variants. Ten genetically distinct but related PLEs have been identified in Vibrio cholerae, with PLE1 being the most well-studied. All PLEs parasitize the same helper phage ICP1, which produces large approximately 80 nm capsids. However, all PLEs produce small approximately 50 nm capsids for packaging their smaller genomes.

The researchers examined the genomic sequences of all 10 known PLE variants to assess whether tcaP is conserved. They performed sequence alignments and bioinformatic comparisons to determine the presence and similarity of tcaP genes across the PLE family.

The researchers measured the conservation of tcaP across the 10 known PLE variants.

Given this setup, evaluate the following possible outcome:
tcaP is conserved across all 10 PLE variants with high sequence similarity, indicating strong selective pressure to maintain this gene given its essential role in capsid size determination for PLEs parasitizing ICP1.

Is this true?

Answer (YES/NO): NO